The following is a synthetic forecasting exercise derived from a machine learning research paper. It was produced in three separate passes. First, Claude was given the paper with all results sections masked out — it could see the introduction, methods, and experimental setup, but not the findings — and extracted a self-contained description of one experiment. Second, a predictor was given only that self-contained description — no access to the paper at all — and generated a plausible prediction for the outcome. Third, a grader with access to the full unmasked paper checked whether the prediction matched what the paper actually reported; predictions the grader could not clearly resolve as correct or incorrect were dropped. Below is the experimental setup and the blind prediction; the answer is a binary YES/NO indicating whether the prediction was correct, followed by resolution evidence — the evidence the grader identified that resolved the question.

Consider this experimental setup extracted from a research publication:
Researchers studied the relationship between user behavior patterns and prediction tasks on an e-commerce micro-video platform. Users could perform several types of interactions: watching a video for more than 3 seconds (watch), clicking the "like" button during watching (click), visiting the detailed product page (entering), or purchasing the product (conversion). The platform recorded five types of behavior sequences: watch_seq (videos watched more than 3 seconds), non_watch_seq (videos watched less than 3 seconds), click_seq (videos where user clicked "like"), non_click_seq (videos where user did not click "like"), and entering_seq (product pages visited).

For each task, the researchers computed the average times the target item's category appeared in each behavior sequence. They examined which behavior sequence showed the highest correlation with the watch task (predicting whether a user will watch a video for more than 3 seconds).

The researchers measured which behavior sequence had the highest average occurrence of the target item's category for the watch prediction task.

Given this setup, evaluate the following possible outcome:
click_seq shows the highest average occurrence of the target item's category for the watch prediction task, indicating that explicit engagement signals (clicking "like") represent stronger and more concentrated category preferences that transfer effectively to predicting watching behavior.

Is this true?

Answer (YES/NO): NO